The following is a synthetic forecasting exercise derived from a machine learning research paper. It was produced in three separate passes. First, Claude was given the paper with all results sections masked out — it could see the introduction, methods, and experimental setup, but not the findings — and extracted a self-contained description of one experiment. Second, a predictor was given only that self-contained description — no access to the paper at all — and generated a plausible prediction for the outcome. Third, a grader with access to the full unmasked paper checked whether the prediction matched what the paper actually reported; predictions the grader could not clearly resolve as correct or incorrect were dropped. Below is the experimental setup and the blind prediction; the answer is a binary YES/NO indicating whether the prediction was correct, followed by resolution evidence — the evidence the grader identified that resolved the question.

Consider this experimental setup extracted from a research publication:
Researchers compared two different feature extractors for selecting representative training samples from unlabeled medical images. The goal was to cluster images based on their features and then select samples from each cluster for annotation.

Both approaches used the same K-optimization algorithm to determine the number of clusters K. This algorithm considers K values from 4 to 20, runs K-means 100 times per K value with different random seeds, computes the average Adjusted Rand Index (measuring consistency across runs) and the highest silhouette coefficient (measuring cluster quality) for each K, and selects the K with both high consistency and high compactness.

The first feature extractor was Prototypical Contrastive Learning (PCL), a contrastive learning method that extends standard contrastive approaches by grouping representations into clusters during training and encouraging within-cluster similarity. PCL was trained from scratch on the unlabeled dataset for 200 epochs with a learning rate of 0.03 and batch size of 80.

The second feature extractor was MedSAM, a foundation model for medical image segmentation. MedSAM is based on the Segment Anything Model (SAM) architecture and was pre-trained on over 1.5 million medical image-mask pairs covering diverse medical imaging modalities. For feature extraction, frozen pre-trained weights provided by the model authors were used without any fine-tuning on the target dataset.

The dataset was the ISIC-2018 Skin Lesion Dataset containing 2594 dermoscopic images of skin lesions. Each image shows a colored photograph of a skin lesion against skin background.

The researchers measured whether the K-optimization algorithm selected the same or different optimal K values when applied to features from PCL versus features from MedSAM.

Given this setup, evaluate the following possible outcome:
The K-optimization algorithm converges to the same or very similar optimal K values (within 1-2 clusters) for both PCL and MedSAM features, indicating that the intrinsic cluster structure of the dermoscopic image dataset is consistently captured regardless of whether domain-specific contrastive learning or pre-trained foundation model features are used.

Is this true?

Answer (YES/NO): NO